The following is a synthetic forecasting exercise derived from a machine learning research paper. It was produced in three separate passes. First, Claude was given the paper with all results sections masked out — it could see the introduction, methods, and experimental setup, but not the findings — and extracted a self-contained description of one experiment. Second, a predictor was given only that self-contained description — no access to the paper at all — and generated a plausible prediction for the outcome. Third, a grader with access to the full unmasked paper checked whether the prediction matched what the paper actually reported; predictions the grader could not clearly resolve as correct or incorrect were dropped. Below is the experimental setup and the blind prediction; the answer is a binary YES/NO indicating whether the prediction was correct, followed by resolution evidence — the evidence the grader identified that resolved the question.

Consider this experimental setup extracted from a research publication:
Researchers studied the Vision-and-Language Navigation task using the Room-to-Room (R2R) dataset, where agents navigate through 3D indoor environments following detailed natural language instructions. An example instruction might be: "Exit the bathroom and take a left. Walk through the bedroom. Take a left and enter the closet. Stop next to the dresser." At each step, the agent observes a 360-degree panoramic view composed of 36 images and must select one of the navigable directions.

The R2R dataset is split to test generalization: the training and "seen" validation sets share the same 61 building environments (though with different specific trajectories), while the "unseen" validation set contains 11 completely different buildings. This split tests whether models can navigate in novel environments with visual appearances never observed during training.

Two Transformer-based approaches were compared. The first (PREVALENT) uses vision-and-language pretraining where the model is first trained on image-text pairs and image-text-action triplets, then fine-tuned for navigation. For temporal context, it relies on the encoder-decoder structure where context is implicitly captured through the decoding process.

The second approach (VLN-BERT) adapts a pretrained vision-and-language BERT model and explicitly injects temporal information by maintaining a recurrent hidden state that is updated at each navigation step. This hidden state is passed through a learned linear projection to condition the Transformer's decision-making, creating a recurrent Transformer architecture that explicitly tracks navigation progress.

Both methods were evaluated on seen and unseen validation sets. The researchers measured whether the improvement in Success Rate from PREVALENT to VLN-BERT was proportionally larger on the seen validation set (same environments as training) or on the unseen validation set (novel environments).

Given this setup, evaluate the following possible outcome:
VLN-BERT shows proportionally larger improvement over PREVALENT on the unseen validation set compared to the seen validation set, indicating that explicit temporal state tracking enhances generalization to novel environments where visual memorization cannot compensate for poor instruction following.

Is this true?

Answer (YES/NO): YES